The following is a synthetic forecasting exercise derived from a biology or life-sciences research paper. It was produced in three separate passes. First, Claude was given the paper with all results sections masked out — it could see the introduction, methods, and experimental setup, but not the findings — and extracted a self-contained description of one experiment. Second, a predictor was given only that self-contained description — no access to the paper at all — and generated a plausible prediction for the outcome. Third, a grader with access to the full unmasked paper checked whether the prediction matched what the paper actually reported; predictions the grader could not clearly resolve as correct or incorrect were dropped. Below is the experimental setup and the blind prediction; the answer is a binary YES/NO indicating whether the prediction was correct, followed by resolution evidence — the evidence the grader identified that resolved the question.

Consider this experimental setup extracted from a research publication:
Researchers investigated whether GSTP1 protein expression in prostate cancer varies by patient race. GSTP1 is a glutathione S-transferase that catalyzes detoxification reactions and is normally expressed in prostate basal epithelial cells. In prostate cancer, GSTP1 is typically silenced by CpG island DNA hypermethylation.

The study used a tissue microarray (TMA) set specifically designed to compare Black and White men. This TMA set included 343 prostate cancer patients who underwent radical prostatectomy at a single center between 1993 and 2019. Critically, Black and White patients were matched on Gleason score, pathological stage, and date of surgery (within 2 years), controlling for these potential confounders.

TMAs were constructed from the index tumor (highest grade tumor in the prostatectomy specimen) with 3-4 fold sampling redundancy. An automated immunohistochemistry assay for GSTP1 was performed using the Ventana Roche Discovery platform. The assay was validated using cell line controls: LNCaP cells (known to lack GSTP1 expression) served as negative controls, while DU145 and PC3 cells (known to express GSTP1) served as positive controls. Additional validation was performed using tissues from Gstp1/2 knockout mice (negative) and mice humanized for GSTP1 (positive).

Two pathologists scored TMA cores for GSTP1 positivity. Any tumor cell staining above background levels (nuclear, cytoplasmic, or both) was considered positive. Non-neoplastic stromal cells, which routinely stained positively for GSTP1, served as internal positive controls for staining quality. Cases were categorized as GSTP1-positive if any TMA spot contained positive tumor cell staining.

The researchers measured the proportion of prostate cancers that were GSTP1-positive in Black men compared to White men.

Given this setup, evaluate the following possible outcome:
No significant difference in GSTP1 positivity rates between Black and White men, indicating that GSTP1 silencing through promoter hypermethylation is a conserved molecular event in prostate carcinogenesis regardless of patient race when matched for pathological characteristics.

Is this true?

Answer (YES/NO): NO